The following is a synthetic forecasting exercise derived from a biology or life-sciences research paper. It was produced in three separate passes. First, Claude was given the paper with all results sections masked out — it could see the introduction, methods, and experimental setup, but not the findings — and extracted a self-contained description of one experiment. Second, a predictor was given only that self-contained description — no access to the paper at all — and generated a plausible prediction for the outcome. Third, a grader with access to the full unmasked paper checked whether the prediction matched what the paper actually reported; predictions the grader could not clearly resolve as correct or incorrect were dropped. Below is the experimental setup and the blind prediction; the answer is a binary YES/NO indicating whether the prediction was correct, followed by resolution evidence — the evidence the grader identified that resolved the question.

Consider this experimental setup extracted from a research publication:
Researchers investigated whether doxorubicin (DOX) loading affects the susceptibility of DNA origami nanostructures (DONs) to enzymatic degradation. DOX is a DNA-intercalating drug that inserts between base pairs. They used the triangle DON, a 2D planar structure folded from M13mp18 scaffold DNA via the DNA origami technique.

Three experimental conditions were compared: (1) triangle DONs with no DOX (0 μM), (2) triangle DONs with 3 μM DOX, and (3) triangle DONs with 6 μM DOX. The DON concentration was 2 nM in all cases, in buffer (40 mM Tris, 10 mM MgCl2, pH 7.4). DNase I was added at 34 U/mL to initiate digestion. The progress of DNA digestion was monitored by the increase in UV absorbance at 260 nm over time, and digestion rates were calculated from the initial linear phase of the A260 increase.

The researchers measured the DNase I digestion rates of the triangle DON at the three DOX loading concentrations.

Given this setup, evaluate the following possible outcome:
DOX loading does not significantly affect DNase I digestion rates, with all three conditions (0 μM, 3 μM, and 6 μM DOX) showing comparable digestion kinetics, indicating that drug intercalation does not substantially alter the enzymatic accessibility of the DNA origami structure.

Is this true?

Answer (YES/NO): NO